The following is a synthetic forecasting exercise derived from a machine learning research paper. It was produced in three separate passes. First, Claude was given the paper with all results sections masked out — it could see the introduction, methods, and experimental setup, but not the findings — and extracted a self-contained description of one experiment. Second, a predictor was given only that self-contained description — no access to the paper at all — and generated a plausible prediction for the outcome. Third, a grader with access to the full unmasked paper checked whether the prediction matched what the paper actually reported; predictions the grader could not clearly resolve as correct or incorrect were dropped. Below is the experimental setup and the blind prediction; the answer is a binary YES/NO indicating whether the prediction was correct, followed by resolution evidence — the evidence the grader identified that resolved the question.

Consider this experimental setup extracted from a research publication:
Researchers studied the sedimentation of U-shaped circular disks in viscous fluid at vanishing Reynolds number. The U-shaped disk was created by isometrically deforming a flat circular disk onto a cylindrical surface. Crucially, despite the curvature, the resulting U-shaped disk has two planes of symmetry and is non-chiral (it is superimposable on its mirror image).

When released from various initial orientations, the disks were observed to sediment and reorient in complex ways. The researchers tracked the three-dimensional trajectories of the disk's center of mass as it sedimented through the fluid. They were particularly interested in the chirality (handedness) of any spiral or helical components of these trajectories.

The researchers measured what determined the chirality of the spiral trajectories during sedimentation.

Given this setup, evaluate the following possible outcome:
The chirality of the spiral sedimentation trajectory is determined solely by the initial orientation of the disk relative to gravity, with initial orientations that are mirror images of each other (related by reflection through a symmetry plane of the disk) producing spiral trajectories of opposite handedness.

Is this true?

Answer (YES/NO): YES